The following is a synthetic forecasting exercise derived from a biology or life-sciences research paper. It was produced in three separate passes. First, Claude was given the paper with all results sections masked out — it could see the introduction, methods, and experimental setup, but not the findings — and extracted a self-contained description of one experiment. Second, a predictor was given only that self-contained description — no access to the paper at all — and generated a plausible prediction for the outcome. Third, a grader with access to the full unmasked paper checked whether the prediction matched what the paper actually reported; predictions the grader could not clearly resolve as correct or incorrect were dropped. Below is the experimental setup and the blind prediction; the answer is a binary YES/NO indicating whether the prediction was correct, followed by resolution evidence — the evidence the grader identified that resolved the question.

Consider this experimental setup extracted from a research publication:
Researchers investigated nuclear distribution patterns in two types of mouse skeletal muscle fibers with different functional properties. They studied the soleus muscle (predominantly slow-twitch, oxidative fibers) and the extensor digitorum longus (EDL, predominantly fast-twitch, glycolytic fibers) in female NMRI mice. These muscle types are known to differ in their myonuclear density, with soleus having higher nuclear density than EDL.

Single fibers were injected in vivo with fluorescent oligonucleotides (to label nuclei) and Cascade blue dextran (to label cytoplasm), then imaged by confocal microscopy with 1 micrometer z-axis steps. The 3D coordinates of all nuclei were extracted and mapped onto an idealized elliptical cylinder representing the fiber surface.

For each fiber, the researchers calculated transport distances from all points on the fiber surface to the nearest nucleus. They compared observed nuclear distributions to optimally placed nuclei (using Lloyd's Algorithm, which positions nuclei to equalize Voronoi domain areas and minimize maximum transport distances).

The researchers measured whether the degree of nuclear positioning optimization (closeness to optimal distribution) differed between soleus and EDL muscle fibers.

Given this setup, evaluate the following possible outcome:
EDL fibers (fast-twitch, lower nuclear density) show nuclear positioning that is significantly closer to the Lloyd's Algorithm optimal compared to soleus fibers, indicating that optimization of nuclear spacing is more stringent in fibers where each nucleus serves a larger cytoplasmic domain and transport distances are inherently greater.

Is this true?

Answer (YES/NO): YES